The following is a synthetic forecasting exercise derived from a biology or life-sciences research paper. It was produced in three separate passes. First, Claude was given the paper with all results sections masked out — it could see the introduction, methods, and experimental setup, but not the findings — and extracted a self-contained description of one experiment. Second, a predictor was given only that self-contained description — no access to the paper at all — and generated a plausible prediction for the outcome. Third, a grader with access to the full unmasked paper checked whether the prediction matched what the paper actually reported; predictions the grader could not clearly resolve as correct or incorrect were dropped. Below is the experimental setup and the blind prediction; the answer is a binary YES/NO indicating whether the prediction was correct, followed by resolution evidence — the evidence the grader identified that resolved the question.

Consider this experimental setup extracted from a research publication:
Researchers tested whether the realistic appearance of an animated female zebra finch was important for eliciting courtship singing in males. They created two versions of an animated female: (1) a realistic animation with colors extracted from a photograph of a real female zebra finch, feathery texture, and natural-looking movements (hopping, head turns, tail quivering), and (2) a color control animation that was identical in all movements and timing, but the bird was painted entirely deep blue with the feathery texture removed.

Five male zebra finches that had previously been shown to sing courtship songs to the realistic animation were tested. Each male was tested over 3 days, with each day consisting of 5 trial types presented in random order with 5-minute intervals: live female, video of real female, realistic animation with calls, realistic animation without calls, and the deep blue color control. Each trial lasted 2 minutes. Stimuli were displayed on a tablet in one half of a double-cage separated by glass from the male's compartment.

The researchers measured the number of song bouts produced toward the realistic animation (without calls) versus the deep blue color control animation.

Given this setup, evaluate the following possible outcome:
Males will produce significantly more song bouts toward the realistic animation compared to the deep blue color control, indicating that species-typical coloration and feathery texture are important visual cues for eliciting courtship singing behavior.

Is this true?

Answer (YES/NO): NO